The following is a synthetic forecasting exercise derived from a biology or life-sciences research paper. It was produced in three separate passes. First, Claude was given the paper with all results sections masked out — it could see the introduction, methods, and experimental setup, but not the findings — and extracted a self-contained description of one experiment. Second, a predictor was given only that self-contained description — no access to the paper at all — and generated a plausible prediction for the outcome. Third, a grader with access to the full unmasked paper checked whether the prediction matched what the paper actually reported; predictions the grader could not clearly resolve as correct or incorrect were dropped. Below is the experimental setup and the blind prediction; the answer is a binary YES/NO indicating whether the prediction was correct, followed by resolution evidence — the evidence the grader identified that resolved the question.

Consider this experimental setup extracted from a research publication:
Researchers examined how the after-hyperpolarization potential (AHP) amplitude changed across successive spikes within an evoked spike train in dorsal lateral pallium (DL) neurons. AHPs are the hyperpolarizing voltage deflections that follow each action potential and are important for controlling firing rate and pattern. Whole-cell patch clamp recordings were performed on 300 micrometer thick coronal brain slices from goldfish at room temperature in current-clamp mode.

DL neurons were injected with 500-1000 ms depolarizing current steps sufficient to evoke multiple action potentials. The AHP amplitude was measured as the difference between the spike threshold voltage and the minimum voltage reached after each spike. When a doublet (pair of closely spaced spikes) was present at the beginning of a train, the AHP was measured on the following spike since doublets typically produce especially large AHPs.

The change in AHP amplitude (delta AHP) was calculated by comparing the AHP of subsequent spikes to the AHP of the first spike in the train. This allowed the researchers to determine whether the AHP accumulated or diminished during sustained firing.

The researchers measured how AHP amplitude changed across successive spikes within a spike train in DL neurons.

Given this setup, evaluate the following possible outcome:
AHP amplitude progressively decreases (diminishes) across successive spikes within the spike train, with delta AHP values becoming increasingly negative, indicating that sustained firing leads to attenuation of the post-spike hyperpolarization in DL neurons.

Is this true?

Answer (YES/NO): YES